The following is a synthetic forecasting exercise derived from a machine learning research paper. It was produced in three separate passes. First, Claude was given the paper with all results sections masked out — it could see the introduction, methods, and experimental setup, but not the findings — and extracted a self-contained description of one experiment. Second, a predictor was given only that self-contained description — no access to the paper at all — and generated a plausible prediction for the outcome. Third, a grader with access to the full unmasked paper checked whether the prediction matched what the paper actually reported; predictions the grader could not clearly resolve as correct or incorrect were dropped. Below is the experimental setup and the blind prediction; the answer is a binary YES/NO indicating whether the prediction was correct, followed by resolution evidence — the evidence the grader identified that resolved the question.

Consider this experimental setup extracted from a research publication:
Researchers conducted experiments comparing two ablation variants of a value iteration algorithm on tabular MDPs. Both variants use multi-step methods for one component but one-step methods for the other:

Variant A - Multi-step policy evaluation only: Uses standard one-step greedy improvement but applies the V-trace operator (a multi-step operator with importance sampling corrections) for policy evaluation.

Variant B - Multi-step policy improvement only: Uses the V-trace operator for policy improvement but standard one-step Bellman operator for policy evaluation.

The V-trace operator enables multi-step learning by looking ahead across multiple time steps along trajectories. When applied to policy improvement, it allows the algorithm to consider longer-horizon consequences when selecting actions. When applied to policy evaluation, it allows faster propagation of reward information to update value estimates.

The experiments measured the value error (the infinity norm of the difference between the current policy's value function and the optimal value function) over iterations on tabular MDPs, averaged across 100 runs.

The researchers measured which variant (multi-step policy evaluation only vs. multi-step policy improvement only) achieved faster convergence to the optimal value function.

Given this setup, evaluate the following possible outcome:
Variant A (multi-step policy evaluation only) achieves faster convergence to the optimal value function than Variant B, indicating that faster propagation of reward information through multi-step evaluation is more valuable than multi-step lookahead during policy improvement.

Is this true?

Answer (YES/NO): YES